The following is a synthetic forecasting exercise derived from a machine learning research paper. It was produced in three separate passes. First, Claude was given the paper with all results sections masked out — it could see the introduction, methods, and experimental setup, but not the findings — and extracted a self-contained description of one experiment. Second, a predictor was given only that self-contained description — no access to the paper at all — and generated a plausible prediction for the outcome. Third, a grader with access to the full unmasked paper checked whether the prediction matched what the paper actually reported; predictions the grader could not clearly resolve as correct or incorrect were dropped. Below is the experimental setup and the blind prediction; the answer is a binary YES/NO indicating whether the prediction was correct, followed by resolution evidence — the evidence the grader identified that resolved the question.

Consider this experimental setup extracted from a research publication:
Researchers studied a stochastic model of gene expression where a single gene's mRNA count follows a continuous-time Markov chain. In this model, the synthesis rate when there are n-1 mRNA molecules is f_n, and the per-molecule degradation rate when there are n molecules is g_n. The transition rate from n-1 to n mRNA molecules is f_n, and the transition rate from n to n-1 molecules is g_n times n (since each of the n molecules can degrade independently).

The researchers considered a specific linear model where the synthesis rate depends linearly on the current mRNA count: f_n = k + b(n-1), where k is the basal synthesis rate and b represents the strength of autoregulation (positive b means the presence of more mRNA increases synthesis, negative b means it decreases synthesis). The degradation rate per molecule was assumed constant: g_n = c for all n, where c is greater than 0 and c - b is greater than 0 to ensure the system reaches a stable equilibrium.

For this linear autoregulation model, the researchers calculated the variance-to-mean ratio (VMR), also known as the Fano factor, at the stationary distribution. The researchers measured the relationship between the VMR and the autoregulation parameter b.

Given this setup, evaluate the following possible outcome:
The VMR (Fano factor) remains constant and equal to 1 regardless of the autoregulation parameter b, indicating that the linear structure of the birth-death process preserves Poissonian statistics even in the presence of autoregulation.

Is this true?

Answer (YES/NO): NO